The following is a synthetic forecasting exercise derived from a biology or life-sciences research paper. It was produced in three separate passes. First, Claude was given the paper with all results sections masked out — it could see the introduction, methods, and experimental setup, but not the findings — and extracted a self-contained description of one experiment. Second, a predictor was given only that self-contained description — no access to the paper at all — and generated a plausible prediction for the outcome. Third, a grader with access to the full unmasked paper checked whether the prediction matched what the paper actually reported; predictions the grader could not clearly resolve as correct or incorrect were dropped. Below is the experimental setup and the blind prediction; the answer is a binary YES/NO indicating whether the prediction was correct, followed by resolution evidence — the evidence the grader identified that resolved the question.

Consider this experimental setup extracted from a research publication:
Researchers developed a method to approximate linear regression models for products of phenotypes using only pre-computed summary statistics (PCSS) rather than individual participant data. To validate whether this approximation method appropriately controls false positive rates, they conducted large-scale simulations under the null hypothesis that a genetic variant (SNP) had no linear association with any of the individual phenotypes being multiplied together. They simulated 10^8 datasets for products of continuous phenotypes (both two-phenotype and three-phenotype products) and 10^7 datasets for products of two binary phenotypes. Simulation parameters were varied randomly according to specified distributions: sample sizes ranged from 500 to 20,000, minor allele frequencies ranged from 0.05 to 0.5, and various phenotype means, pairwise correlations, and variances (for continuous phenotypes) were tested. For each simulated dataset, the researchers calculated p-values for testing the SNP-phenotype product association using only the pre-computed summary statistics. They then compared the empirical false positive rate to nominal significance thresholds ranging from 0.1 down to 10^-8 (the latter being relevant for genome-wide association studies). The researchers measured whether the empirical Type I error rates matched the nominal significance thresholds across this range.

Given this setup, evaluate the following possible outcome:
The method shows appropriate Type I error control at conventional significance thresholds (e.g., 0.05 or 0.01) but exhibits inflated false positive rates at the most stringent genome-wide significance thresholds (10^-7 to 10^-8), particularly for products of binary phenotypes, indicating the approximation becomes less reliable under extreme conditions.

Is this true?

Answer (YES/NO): NO